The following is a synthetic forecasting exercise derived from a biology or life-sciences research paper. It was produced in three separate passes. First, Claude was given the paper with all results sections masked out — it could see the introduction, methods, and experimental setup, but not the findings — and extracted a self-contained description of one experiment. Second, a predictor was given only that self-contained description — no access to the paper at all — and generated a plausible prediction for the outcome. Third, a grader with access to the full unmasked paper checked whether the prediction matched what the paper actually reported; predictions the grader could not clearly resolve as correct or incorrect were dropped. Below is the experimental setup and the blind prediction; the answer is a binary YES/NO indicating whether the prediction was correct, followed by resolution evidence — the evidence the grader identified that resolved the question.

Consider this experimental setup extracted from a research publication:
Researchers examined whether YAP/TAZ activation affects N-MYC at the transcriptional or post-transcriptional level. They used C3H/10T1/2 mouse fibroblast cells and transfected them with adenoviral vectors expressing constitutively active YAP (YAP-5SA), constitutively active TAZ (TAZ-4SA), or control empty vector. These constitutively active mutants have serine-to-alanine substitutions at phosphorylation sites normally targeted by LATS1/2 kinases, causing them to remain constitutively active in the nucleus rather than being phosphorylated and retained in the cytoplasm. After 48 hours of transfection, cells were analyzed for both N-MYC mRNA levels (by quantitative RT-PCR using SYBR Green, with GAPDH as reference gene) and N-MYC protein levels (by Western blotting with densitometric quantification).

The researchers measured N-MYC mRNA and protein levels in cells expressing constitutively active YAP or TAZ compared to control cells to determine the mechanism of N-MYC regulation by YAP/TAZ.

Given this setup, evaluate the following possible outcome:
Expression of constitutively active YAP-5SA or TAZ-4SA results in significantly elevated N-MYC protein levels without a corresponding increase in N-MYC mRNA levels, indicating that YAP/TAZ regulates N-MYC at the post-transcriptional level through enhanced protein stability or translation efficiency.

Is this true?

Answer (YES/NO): YES